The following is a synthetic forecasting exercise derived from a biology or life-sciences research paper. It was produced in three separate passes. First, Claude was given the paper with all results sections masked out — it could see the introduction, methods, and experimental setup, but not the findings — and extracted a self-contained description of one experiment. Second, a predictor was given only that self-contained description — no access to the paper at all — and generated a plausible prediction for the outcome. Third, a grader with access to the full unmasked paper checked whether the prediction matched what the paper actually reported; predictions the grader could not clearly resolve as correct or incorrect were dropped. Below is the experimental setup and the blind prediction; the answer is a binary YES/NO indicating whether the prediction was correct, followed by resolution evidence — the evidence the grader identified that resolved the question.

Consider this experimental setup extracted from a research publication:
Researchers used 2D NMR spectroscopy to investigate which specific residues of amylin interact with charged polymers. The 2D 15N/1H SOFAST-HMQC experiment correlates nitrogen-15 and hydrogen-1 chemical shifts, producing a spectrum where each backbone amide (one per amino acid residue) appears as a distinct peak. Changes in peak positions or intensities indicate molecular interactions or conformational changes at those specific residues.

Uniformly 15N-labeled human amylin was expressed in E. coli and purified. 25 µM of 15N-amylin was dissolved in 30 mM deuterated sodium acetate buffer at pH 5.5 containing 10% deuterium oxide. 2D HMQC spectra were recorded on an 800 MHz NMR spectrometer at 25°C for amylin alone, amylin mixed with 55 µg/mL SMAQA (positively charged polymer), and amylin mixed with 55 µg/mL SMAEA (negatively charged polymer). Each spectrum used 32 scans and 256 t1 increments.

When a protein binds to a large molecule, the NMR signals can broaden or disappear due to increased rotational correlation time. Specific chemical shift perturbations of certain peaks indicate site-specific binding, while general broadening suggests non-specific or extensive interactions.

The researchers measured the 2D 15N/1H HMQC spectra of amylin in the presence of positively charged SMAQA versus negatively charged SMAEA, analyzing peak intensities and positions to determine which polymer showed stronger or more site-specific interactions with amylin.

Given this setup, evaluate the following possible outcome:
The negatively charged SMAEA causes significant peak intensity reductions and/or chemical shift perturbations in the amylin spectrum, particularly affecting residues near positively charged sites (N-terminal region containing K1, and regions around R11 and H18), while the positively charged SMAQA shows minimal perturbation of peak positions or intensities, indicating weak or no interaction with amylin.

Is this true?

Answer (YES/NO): NO